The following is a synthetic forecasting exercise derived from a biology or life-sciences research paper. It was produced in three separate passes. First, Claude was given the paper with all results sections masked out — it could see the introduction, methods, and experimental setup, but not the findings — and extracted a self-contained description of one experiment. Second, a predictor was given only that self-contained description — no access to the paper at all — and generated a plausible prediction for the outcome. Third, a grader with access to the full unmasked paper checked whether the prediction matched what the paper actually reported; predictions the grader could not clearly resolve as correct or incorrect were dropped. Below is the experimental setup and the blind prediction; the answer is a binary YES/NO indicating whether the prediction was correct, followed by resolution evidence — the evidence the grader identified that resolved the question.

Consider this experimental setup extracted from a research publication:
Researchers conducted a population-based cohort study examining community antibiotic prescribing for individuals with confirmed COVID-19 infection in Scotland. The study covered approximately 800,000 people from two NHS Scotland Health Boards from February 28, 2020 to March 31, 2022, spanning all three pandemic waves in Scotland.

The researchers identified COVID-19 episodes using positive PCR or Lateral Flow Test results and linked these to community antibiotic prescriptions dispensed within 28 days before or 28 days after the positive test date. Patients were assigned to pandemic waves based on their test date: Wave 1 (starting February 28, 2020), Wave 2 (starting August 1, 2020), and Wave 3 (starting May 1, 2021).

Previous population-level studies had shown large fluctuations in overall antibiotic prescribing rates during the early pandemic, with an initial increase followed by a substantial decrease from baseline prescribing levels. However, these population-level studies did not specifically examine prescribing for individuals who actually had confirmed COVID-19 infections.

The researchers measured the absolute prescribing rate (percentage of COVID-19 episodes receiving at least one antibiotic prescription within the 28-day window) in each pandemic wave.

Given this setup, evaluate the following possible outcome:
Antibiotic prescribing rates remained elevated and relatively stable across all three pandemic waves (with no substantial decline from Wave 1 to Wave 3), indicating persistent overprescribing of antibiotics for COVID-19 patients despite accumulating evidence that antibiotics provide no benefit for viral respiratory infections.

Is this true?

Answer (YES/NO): NO